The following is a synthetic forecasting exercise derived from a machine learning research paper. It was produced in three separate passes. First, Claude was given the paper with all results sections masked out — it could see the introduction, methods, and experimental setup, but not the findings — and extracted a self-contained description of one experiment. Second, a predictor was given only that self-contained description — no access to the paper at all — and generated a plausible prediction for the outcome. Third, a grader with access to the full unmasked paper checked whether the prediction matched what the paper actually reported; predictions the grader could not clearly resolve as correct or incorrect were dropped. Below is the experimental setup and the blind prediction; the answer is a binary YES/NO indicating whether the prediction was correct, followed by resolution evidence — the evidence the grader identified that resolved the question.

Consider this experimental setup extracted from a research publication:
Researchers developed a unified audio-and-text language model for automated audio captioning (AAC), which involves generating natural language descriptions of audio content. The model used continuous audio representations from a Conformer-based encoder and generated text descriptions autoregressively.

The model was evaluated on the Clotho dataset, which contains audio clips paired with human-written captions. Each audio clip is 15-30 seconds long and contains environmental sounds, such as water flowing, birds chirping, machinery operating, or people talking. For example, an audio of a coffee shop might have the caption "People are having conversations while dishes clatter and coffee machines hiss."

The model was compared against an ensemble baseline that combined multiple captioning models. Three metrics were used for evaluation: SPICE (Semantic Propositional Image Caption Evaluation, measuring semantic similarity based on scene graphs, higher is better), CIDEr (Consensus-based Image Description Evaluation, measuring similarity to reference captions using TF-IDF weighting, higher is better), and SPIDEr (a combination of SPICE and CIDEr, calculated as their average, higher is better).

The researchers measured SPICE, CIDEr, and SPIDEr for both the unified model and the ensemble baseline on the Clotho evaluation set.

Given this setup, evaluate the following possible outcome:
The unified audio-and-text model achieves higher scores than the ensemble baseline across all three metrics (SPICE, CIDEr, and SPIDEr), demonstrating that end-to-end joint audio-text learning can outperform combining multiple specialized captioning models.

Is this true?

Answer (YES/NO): NO